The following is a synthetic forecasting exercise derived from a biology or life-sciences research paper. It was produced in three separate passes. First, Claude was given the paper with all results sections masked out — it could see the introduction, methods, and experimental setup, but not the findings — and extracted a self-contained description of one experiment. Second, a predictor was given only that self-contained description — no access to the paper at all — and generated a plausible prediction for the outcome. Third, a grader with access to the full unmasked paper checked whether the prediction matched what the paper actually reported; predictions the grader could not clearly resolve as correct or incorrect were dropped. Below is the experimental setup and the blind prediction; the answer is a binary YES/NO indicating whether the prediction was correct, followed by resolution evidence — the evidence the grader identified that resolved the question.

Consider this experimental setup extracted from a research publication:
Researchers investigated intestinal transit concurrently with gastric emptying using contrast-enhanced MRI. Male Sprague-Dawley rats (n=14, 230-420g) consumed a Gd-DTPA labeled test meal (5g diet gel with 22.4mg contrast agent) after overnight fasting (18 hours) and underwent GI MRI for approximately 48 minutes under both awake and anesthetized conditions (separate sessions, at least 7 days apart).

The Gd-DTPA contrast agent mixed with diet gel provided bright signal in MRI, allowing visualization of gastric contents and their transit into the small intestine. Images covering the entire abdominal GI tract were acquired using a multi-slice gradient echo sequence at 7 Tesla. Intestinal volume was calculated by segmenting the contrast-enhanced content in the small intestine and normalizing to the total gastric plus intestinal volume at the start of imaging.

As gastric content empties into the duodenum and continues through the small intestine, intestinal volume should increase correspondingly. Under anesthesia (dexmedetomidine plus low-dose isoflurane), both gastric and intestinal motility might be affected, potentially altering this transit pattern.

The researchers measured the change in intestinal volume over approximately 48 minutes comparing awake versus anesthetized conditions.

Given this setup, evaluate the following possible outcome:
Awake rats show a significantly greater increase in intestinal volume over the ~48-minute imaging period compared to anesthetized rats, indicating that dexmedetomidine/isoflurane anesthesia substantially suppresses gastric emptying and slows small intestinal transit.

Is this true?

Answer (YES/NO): NO